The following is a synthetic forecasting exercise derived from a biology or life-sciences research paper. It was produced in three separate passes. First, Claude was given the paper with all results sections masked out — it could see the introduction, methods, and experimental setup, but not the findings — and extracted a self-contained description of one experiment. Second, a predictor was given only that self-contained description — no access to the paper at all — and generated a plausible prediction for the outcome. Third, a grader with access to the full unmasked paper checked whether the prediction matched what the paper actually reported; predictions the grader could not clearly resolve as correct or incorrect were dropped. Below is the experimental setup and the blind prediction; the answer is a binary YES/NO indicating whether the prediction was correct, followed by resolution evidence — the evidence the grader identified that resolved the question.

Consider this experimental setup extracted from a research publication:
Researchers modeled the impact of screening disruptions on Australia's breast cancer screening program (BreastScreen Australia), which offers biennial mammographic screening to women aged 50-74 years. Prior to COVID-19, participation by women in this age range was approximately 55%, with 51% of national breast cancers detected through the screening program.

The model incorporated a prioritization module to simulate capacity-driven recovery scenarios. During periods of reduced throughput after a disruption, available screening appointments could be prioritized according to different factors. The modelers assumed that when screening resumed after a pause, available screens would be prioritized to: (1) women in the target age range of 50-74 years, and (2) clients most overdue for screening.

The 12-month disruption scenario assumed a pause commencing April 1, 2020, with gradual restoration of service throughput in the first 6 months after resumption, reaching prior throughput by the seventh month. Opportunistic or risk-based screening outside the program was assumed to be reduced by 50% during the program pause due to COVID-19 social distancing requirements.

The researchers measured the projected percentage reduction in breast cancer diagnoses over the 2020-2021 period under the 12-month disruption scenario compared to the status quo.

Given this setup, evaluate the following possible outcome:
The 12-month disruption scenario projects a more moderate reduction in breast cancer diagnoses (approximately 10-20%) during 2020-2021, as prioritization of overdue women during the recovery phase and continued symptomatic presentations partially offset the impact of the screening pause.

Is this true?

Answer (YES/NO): NO